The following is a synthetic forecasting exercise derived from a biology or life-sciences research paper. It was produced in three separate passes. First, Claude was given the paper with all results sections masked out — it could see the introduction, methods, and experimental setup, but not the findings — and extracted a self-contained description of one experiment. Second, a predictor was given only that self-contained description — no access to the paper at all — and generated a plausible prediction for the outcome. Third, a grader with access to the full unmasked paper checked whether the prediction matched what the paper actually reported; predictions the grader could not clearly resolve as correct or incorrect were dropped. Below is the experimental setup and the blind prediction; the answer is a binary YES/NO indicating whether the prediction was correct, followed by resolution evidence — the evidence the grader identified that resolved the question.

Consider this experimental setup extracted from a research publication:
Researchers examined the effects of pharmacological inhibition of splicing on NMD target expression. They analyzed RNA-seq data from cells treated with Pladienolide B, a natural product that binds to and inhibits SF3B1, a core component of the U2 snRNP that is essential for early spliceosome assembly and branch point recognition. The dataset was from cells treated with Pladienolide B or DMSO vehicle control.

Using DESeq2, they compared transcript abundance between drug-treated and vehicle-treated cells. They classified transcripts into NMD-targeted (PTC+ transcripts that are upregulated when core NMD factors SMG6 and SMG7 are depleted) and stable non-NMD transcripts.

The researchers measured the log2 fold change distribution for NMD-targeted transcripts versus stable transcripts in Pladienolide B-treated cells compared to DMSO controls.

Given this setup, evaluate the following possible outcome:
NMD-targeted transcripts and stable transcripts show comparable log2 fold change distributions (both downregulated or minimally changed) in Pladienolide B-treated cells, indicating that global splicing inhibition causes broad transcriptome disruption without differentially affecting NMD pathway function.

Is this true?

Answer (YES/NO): NO